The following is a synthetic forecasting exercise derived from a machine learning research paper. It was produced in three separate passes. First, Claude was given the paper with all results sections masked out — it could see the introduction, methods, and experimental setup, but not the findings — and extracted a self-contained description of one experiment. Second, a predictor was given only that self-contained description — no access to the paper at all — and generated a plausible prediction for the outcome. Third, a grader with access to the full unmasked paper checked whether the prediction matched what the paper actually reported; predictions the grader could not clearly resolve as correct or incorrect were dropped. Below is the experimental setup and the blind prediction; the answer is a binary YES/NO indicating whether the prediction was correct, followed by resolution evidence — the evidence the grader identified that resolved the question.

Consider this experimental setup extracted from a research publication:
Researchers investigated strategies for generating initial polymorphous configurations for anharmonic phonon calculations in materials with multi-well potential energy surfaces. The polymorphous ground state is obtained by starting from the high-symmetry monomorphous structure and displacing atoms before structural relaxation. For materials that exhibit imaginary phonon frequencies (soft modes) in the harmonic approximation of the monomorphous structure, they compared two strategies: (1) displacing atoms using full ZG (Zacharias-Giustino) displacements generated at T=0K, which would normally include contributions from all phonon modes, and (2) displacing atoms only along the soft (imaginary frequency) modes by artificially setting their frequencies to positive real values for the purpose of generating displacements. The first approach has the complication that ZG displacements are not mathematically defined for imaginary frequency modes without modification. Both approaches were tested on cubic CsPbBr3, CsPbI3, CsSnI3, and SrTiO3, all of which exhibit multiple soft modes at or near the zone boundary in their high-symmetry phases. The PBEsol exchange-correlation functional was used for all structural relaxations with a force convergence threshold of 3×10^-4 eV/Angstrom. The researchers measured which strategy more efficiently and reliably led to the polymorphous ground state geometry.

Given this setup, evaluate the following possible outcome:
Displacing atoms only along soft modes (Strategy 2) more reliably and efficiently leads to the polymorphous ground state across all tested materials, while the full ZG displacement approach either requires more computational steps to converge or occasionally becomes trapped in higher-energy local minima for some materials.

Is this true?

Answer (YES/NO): NO